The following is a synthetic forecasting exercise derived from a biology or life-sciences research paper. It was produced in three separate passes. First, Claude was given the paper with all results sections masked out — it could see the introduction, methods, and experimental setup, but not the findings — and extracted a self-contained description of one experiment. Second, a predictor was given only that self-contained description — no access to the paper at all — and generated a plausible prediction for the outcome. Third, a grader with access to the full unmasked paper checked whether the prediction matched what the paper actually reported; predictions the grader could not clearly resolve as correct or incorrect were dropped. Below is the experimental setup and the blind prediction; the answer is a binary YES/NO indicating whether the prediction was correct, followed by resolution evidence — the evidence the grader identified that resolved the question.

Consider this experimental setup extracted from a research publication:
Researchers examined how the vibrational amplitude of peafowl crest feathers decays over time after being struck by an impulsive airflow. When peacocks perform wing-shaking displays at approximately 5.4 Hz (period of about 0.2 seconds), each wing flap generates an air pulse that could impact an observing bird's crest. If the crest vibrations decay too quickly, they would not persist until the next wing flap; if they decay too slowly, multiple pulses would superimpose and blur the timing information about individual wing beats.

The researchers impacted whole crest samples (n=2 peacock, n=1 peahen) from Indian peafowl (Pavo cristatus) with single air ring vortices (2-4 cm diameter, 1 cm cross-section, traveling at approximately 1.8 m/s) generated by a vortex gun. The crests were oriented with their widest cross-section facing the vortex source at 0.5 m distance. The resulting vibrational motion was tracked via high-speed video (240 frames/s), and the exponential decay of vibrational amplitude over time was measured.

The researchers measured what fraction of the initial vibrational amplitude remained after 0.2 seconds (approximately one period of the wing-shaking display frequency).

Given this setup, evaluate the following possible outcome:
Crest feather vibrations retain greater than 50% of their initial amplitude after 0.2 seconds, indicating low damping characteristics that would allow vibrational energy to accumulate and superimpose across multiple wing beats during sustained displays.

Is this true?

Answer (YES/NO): NO